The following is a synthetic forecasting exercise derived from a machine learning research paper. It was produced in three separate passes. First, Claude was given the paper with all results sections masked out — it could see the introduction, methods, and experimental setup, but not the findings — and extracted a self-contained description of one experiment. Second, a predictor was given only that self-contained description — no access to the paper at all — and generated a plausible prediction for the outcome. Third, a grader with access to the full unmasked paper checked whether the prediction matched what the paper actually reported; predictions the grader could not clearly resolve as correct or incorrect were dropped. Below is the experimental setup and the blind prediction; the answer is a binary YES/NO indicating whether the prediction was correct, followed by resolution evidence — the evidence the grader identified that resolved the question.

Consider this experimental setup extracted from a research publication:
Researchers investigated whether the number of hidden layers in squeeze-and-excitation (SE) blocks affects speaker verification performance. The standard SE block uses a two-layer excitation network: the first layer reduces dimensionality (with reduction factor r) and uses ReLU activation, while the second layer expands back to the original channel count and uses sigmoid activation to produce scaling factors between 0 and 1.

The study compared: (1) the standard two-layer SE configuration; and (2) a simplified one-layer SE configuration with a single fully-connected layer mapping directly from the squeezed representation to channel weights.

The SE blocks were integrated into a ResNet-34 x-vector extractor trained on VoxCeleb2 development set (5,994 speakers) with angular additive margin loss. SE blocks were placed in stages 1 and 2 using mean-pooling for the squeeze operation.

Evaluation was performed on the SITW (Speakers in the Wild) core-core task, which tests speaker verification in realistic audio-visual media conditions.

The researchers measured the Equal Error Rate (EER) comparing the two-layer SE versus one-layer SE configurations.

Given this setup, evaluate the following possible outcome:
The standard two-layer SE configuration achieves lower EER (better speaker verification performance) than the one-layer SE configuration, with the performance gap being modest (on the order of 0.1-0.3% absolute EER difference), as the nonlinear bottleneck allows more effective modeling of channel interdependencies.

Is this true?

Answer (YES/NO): NO